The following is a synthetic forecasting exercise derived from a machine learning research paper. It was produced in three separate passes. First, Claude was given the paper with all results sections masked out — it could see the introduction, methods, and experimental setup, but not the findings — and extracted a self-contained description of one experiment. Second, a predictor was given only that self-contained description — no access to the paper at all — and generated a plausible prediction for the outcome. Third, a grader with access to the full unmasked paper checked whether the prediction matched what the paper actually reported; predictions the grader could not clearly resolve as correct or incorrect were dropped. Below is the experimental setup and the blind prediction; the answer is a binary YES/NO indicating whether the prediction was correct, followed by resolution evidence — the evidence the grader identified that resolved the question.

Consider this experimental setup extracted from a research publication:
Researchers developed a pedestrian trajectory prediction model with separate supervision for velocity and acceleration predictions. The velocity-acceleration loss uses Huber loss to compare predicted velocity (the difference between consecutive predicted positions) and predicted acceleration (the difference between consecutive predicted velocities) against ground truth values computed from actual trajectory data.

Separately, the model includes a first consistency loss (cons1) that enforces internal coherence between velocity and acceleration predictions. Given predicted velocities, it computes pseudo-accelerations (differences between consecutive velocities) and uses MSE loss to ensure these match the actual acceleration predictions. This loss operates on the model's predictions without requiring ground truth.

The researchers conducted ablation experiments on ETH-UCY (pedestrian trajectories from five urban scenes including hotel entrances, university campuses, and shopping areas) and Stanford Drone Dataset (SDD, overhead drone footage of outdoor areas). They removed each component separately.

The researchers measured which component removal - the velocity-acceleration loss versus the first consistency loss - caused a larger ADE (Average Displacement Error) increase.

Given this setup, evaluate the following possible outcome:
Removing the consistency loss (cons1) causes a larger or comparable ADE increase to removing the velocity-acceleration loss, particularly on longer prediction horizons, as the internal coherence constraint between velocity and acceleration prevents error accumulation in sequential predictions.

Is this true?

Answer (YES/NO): NO